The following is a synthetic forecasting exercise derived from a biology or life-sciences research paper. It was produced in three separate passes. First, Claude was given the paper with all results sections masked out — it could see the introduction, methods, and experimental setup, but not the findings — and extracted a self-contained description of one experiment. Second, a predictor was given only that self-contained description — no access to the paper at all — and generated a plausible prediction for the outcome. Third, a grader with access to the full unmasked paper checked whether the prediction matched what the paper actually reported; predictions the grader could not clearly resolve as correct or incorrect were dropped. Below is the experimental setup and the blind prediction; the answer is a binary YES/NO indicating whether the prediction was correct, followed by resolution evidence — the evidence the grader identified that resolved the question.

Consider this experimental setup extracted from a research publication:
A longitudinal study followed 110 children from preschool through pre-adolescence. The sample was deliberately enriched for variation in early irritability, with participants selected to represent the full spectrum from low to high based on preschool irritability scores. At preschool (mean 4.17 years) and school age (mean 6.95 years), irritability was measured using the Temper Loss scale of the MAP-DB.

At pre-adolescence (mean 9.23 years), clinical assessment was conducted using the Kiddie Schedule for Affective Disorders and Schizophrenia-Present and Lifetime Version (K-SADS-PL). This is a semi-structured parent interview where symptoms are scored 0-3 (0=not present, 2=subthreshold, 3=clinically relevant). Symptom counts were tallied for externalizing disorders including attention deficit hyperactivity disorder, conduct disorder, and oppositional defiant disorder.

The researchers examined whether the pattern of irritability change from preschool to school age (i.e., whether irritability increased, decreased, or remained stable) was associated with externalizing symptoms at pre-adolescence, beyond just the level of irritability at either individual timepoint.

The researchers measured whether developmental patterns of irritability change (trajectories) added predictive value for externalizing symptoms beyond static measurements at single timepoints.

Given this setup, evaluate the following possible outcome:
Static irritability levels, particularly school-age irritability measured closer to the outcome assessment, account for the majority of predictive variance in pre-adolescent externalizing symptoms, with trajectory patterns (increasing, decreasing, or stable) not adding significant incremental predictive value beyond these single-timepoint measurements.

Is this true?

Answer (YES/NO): NO